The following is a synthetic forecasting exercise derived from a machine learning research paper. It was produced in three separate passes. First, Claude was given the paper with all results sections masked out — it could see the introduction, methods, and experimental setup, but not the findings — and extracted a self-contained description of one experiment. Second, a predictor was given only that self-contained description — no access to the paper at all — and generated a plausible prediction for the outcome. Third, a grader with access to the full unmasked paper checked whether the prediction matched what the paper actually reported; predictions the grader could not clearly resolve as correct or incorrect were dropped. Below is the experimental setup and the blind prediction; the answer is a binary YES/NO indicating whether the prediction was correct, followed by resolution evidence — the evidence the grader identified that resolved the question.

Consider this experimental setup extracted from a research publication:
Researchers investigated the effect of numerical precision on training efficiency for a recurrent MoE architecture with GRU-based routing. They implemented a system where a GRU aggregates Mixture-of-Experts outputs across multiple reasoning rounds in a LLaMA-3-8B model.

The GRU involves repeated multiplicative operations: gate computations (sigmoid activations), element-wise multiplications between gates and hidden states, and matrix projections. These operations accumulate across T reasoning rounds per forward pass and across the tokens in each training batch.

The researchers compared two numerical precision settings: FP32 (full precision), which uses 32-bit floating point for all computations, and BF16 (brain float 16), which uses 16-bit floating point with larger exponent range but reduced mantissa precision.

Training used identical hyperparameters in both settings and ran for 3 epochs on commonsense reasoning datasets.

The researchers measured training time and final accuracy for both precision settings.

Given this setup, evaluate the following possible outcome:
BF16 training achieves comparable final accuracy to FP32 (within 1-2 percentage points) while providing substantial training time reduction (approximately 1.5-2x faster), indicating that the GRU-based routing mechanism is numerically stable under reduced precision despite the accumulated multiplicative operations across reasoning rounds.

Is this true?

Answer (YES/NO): NO